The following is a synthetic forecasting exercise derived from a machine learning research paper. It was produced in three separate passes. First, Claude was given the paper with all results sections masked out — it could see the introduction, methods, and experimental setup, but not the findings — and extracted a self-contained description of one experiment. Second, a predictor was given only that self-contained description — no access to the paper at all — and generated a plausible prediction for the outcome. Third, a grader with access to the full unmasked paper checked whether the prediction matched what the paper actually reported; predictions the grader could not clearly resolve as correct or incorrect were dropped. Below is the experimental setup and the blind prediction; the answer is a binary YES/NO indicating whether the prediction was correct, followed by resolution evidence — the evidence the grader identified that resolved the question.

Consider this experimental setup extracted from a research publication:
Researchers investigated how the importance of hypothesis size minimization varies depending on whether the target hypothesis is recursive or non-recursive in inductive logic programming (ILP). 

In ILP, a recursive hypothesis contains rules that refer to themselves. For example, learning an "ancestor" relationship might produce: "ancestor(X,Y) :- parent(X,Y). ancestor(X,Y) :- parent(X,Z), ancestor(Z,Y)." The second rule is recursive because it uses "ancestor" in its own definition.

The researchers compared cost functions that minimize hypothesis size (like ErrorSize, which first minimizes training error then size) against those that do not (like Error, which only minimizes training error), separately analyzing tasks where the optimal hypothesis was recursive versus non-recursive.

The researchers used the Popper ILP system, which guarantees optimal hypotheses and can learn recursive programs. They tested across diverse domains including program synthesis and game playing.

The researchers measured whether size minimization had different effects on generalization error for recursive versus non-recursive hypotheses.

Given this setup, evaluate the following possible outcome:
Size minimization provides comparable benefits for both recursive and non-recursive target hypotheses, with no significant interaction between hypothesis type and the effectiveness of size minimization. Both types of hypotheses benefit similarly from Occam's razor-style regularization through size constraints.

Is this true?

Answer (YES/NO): NO